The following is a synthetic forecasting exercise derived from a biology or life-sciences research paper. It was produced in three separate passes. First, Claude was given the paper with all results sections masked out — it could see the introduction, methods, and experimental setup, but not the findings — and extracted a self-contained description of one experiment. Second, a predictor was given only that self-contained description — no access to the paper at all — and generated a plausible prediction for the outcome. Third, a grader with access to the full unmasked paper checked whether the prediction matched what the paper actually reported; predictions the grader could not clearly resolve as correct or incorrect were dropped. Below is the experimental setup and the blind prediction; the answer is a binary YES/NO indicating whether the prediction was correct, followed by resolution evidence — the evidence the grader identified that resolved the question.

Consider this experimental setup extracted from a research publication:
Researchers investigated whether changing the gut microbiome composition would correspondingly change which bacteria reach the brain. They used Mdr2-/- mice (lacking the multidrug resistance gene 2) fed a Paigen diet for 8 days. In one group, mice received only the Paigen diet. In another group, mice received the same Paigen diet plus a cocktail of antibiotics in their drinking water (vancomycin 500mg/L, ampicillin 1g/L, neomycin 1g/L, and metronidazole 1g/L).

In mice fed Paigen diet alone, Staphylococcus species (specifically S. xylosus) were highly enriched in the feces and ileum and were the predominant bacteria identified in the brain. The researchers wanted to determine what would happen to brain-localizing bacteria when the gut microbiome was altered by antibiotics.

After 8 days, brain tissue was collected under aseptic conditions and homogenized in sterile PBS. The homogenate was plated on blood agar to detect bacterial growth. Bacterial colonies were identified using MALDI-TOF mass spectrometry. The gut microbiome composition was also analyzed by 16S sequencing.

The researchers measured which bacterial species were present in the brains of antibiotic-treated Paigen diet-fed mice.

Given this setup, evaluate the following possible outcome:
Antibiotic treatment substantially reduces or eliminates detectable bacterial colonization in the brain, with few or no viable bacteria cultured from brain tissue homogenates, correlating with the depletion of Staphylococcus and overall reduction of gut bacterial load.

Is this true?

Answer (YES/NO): NO